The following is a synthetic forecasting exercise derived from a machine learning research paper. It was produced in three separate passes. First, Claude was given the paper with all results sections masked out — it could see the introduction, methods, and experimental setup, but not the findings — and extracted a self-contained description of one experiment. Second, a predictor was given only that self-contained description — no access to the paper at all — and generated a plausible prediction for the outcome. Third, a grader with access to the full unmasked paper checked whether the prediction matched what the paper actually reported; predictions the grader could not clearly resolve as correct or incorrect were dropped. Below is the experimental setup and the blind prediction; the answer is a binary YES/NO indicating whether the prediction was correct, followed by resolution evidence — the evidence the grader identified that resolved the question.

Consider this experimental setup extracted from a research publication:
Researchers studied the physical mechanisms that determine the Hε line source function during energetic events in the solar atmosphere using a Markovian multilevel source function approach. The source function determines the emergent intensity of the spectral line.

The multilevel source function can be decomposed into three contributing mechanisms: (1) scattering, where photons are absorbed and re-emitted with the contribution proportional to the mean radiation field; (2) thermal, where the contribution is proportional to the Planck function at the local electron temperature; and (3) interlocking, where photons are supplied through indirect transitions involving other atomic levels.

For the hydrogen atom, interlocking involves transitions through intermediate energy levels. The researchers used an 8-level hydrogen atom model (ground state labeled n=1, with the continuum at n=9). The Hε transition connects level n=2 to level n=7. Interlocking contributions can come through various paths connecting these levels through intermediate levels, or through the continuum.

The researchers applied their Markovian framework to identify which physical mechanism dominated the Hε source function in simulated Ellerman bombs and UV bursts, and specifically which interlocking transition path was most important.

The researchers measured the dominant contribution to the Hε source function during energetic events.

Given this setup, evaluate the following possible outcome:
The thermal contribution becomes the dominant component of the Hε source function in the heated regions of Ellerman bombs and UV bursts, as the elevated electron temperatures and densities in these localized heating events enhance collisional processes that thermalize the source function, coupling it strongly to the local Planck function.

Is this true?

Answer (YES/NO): NO